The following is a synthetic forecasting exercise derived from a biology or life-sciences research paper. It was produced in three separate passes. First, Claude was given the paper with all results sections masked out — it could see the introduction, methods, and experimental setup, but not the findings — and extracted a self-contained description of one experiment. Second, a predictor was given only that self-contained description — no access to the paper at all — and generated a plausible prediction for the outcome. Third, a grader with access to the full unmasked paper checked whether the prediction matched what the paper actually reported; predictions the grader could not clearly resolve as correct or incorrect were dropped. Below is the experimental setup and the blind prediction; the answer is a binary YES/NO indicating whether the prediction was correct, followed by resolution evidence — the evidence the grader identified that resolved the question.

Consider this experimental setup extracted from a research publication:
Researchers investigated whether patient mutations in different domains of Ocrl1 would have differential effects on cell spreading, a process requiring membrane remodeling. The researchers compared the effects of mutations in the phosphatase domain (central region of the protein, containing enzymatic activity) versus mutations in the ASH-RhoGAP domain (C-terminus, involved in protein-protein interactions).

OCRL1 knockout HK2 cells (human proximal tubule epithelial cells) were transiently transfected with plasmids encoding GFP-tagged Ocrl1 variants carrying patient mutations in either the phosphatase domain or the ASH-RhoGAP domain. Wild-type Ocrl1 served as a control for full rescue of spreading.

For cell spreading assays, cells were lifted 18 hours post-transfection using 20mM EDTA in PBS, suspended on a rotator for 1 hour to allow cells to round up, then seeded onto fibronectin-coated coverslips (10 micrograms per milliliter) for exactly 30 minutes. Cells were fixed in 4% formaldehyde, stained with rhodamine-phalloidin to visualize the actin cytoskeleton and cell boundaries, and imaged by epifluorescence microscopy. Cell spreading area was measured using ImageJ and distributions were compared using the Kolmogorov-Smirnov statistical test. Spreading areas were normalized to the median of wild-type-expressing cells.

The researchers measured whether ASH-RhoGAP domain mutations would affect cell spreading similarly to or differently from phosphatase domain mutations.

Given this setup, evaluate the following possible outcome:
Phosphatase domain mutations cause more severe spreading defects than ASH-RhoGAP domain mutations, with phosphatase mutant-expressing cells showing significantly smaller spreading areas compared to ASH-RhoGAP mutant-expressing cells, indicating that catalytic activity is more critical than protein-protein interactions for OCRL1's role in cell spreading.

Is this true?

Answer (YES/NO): YES